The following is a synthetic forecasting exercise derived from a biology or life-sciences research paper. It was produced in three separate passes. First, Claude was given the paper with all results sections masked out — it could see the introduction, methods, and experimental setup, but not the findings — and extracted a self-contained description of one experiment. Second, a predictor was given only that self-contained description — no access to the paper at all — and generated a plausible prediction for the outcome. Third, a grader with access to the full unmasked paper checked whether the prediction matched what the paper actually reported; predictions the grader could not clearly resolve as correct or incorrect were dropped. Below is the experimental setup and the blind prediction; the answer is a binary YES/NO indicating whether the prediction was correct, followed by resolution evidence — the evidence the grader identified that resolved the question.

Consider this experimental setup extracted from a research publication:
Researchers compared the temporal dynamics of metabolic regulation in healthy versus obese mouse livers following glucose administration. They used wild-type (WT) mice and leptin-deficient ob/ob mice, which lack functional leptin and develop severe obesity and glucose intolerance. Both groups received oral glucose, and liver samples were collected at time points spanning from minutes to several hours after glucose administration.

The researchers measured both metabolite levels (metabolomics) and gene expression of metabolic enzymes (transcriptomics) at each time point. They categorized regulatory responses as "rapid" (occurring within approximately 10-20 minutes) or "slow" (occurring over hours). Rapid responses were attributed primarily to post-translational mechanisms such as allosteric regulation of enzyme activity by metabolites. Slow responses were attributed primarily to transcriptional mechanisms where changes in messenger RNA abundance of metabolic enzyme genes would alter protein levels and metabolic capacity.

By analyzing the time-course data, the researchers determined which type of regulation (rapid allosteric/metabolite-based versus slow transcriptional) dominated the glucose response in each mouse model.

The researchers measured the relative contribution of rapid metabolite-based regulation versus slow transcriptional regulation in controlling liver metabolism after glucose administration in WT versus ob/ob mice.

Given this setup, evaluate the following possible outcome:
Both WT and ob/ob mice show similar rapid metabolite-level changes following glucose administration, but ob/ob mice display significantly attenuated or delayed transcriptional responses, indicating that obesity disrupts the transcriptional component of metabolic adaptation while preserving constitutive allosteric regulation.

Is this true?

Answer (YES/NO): NO